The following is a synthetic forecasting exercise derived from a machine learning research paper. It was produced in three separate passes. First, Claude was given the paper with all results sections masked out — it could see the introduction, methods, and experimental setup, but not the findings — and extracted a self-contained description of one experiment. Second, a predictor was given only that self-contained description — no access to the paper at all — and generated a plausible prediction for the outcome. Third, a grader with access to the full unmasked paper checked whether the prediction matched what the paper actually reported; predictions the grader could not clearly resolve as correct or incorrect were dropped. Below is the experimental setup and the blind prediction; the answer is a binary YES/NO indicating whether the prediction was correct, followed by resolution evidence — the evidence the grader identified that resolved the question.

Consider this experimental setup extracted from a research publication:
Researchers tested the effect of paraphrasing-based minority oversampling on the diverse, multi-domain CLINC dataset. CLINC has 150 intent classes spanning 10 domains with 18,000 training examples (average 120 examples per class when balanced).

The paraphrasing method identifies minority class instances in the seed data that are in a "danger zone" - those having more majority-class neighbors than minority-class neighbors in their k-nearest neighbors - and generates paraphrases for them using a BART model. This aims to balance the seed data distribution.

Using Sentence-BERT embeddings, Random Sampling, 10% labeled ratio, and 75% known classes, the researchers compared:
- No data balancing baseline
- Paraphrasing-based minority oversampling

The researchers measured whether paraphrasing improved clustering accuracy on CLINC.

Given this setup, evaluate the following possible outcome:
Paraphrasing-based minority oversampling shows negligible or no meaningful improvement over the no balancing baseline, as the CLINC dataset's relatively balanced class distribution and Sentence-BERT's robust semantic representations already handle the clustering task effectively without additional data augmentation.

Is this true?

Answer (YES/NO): YES